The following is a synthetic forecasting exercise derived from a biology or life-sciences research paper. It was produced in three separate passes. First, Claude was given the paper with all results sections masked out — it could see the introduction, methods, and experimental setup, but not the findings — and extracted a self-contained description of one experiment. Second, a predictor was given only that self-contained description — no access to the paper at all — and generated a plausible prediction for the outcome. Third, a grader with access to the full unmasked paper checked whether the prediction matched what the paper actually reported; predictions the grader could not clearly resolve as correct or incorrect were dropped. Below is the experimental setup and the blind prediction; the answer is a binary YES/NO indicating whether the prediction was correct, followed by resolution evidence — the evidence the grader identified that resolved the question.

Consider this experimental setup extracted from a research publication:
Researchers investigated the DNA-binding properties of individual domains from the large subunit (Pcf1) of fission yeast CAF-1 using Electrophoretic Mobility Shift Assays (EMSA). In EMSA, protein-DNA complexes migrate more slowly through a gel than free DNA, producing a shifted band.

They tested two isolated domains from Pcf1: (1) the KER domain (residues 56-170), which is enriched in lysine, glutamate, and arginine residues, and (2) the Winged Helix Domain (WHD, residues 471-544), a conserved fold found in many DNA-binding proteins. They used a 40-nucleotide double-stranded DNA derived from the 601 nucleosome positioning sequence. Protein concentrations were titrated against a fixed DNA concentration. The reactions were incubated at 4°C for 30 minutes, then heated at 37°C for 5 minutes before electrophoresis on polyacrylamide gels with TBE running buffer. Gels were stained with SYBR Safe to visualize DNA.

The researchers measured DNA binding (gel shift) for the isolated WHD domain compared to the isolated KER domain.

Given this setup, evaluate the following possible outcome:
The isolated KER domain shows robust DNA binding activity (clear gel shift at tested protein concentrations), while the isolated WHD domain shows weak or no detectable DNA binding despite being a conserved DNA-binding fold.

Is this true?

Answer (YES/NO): YES